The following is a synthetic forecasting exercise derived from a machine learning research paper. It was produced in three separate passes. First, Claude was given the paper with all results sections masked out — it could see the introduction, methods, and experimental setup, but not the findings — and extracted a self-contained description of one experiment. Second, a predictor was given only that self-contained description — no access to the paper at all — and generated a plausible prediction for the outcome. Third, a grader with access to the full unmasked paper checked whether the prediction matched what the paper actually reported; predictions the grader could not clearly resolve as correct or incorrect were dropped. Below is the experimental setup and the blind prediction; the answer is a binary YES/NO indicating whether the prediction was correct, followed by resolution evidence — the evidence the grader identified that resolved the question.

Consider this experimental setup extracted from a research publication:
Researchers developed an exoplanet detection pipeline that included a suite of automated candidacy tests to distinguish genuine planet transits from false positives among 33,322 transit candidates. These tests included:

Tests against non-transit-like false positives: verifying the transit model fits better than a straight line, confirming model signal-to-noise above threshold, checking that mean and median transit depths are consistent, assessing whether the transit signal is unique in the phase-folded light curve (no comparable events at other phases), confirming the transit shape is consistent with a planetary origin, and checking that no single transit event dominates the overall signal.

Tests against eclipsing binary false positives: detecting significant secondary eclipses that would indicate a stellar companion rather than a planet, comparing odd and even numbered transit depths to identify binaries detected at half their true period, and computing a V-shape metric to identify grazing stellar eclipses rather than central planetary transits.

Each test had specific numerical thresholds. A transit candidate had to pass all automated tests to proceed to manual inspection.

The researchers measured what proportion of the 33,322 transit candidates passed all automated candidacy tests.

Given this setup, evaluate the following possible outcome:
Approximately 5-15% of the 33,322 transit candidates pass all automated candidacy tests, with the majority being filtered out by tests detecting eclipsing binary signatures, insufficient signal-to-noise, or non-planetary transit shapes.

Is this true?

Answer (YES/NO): NO